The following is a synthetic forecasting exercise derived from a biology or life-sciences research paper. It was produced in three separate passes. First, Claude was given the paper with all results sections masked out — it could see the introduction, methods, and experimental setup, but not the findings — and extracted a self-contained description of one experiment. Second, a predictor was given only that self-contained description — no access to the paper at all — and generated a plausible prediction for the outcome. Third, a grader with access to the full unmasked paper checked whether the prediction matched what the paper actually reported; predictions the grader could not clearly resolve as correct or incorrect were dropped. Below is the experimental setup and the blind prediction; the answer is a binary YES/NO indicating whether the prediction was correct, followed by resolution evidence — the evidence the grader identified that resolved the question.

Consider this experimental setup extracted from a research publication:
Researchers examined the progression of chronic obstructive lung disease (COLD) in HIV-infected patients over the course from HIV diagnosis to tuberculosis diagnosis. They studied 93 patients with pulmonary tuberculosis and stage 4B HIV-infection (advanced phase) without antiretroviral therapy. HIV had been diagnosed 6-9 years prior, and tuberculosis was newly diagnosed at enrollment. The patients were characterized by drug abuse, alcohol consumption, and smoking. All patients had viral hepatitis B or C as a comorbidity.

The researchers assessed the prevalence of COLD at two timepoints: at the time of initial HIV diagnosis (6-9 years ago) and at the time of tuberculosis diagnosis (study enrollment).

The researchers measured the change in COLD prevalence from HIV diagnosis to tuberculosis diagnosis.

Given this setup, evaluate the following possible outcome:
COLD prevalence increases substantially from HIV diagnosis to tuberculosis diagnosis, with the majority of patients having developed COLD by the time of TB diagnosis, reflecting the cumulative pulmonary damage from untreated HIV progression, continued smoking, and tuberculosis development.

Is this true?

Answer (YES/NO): NO